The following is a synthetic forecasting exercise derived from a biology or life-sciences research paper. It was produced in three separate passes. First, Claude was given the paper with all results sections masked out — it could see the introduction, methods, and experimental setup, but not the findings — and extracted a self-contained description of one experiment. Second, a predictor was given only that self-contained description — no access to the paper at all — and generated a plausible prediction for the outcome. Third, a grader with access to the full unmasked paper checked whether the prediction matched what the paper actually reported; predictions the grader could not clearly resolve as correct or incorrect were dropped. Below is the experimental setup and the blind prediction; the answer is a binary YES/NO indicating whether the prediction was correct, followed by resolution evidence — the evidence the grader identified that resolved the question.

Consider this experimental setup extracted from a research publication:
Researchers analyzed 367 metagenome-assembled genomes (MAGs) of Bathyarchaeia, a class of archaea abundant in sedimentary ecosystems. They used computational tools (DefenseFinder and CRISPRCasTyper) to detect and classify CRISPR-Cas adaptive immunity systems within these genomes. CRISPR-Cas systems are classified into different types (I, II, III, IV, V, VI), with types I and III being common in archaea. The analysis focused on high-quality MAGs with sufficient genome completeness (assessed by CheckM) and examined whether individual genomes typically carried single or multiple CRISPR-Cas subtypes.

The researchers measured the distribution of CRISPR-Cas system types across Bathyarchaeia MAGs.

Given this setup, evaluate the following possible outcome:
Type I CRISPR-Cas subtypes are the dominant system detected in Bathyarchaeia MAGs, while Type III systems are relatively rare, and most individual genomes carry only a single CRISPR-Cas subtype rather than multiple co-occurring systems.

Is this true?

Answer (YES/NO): NO